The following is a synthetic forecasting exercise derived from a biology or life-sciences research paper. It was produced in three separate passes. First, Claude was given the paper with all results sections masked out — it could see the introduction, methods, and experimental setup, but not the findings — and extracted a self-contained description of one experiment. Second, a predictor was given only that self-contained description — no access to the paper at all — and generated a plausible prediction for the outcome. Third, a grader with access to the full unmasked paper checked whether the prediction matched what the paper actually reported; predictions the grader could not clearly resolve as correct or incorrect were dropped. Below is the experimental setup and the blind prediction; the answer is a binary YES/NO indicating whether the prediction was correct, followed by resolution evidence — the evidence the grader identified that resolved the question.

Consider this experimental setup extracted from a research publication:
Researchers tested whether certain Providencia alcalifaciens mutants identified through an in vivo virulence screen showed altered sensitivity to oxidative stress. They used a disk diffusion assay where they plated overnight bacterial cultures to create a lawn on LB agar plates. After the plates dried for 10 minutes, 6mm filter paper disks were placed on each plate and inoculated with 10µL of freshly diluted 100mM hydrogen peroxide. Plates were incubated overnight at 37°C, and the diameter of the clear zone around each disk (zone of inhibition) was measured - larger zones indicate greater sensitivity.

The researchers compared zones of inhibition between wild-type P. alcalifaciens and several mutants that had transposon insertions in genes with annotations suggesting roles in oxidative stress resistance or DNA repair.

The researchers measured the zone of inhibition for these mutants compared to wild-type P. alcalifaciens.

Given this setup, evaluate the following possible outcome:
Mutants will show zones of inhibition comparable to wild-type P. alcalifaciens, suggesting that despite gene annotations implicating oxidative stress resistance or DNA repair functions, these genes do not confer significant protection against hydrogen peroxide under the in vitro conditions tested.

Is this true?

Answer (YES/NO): NO